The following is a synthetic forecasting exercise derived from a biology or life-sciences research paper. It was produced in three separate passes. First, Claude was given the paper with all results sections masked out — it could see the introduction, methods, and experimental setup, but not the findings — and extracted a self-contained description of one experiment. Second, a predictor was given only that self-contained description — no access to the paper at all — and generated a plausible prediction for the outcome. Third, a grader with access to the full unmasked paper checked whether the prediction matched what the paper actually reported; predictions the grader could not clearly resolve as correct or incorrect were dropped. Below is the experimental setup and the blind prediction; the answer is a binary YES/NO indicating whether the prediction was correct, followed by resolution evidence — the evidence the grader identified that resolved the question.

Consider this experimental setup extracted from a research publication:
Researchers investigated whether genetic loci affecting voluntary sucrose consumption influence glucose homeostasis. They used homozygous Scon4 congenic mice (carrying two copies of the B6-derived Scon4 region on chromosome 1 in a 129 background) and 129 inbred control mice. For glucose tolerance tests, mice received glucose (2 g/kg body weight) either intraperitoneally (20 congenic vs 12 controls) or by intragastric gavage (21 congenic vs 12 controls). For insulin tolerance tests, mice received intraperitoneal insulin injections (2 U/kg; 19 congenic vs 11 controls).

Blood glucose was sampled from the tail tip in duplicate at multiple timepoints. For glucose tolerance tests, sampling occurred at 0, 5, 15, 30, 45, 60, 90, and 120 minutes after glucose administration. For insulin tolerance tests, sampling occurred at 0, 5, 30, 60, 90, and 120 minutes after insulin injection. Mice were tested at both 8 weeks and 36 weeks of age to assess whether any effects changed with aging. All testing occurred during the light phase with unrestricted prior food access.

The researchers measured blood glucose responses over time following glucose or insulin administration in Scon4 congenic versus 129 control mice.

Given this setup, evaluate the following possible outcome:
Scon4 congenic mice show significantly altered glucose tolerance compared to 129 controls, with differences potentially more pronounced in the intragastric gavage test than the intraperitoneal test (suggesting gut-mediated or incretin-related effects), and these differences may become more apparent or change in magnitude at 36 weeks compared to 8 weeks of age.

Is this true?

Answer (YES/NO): NO